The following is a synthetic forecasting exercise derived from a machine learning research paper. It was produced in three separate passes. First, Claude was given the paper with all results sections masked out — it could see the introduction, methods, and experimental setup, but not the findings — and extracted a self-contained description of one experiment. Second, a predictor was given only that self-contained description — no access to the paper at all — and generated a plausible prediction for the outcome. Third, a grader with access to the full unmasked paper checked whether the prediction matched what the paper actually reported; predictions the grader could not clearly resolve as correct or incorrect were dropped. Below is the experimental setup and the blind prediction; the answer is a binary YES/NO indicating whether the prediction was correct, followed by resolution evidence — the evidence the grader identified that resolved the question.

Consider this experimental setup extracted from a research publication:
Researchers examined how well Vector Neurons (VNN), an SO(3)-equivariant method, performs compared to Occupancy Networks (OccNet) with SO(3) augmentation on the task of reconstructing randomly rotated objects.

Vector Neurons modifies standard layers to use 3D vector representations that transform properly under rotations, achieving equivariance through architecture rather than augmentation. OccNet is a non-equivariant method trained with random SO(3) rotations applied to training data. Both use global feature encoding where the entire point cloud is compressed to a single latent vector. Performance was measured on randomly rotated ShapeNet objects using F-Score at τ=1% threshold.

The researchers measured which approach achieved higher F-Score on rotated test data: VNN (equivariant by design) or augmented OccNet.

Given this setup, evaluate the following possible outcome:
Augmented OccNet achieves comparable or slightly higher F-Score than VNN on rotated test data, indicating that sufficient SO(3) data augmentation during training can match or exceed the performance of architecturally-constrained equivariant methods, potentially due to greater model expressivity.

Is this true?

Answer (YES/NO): NO